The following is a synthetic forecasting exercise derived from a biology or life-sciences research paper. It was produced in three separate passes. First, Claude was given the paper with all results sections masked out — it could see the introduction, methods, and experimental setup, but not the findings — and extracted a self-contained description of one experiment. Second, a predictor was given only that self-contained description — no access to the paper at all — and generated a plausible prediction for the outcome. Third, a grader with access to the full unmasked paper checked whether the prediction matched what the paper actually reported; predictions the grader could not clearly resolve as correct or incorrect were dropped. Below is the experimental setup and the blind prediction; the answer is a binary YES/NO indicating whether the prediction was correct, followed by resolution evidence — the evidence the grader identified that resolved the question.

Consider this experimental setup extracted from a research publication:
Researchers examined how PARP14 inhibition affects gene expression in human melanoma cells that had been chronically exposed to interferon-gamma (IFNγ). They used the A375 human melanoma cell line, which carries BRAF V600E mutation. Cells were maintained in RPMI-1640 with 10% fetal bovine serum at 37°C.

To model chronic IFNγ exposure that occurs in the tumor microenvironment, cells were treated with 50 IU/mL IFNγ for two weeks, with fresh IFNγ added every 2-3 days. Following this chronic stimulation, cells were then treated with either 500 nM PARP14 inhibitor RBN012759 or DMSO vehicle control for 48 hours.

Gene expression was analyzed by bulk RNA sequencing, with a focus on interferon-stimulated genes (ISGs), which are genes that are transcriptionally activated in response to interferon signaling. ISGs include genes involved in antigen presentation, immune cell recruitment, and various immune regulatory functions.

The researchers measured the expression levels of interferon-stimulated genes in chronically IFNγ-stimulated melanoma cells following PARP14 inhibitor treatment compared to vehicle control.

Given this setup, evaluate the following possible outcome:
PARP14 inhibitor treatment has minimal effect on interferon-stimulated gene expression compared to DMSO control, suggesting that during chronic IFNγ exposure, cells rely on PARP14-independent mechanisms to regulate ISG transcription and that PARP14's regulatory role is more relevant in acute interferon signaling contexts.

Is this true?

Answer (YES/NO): NO